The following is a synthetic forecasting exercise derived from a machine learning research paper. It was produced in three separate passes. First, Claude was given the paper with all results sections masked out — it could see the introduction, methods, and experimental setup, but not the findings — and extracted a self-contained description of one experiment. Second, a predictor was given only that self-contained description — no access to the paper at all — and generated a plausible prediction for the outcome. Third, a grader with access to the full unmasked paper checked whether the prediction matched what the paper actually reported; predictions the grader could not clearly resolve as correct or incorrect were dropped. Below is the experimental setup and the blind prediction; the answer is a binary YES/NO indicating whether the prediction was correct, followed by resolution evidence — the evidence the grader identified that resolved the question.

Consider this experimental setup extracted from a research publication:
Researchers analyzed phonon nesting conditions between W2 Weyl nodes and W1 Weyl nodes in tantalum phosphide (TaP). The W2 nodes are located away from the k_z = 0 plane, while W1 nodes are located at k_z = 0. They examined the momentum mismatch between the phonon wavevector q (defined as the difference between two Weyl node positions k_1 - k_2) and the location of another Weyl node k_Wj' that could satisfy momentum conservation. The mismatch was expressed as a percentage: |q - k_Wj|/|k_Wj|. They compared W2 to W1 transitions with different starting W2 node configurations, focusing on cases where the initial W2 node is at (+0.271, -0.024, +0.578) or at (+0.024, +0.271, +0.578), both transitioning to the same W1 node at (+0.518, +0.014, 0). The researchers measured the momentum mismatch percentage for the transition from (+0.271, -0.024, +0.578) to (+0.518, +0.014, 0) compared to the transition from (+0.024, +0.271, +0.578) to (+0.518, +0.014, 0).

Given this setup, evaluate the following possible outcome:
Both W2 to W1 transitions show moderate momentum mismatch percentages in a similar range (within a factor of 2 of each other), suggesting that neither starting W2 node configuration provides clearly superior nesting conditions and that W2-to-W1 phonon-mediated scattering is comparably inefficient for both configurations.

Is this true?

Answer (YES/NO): NO